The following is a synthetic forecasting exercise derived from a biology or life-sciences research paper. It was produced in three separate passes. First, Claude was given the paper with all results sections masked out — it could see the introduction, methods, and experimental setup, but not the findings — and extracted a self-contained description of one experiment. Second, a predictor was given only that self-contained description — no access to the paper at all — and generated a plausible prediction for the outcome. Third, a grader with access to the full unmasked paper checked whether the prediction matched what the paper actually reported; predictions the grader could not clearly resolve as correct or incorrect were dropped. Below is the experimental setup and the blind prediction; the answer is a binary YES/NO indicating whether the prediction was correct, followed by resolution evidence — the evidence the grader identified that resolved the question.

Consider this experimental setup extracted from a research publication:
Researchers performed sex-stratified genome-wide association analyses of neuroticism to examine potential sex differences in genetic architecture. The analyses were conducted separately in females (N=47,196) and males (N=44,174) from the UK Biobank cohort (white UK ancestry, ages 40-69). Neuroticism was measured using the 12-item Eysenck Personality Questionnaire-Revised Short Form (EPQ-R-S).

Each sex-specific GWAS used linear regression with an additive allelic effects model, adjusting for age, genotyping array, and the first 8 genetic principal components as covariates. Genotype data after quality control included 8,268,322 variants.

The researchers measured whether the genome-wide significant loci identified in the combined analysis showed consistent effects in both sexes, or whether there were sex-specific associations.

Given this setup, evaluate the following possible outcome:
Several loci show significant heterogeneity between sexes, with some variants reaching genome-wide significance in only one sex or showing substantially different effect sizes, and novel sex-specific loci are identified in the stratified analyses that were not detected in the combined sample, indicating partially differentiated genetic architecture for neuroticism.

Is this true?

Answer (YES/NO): NO